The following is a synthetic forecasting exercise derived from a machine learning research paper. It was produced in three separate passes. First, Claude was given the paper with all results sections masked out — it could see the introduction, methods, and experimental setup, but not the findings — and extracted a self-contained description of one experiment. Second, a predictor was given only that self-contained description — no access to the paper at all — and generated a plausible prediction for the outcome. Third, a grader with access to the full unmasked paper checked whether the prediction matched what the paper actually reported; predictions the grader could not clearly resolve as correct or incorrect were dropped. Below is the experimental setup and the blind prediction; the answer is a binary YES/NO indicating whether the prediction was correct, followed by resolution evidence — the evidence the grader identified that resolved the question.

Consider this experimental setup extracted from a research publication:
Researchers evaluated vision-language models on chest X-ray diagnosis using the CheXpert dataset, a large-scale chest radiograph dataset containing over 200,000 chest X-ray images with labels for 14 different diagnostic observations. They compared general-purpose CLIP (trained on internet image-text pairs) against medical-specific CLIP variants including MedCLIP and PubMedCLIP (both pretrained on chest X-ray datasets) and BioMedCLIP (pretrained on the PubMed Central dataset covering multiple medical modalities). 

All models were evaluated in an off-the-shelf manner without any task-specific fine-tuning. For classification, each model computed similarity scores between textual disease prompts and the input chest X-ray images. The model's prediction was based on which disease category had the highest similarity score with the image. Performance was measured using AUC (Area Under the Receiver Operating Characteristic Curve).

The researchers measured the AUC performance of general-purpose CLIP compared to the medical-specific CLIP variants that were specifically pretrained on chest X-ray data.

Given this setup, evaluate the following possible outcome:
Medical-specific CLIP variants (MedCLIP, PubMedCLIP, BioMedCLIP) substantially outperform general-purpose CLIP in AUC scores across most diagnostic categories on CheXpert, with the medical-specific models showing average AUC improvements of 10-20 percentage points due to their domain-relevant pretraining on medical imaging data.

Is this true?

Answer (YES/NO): NO